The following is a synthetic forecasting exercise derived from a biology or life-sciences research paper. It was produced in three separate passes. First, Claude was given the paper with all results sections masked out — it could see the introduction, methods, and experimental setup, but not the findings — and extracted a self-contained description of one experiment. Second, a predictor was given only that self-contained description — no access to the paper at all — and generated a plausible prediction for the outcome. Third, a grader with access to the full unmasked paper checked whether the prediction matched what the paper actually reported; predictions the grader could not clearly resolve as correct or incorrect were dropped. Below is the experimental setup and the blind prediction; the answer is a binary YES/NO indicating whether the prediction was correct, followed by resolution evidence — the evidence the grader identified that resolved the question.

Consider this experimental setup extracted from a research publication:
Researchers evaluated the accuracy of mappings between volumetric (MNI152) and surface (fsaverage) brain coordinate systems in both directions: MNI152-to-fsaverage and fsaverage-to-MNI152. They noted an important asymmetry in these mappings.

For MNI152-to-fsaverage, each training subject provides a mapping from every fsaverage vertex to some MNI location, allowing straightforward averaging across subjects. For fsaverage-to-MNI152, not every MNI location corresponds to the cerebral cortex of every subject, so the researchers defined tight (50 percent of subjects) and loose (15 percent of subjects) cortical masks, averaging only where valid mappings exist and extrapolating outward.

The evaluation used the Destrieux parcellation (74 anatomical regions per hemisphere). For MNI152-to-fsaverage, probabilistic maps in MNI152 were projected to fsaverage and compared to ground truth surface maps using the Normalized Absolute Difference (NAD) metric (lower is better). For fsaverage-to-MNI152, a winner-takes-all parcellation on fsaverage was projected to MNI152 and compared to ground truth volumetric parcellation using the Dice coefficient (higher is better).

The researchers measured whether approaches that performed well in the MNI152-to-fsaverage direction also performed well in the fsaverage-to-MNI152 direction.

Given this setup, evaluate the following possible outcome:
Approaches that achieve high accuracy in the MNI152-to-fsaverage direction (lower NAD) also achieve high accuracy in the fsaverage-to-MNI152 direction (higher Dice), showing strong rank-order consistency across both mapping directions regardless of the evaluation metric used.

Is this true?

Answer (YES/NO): NO